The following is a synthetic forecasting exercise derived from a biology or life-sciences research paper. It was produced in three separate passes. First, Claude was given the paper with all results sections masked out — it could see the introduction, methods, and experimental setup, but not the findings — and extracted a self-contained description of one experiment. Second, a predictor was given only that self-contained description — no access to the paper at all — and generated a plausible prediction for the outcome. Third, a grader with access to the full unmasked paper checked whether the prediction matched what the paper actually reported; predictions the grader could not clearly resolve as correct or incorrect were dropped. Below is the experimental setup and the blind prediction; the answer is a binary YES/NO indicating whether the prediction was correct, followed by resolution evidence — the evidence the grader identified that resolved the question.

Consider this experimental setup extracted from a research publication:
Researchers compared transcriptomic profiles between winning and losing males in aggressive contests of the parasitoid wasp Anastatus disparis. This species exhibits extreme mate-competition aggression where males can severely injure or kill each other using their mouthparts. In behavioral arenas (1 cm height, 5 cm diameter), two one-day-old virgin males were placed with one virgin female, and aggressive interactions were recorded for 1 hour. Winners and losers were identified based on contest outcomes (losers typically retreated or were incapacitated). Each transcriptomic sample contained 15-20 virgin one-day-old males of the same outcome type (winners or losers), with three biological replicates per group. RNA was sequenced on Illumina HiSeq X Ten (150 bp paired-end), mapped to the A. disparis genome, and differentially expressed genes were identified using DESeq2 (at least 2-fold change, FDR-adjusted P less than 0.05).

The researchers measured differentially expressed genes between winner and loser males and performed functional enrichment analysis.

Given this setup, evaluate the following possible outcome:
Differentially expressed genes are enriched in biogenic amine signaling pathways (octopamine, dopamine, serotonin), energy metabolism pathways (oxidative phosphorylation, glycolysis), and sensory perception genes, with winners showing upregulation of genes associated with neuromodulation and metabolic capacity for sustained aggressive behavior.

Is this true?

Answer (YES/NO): NO